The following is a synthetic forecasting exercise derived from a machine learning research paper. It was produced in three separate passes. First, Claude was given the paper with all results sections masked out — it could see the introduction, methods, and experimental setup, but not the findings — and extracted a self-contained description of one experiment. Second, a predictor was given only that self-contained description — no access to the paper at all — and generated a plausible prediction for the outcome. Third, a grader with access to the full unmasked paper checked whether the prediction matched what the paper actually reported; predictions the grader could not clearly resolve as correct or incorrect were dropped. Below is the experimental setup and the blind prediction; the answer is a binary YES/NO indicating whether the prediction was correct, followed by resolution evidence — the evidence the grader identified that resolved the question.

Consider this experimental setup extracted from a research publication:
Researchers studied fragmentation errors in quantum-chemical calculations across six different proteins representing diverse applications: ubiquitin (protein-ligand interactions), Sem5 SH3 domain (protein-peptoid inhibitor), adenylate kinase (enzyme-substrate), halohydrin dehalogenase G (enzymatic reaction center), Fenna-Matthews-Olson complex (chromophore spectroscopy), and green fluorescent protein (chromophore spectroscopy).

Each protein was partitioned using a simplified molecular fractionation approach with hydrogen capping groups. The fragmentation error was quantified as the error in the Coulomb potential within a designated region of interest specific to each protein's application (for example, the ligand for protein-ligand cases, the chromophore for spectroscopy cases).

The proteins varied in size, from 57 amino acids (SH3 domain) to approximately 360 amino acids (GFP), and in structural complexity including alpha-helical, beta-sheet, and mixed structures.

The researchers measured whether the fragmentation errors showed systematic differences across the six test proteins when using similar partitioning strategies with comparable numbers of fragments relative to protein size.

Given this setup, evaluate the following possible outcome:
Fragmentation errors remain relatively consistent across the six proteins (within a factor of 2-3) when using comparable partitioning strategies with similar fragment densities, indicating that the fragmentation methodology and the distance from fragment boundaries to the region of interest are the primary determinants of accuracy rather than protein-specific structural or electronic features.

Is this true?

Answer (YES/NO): NO